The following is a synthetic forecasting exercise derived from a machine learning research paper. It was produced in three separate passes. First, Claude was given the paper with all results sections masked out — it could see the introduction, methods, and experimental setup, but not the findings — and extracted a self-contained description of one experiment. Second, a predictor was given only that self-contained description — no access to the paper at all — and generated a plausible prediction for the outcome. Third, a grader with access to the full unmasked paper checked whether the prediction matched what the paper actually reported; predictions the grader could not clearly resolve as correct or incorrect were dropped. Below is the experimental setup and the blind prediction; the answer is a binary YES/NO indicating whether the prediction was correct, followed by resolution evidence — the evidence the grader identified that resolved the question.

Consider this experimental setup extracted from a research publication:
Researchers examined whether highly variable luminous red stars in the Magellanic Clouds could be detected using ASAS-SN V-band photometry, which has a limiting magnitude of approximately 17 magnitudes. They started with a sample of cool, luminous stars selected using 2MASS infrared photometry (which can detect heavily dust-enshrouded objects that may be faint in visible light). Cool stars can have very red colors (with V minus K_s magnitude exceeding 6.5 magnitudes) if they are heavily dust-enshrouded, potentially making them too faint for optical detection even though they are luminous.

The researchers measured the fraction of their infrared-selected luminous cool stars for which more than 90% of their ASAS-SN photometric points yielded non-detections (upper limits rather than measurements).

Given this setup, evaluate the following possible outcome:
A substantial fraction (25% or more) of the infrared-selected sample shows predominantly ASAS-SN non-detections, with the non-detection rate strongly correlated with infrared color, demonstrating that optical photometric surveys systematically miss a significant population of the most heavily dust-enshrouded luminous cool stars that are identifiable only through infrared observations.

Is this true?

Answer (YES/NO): NO